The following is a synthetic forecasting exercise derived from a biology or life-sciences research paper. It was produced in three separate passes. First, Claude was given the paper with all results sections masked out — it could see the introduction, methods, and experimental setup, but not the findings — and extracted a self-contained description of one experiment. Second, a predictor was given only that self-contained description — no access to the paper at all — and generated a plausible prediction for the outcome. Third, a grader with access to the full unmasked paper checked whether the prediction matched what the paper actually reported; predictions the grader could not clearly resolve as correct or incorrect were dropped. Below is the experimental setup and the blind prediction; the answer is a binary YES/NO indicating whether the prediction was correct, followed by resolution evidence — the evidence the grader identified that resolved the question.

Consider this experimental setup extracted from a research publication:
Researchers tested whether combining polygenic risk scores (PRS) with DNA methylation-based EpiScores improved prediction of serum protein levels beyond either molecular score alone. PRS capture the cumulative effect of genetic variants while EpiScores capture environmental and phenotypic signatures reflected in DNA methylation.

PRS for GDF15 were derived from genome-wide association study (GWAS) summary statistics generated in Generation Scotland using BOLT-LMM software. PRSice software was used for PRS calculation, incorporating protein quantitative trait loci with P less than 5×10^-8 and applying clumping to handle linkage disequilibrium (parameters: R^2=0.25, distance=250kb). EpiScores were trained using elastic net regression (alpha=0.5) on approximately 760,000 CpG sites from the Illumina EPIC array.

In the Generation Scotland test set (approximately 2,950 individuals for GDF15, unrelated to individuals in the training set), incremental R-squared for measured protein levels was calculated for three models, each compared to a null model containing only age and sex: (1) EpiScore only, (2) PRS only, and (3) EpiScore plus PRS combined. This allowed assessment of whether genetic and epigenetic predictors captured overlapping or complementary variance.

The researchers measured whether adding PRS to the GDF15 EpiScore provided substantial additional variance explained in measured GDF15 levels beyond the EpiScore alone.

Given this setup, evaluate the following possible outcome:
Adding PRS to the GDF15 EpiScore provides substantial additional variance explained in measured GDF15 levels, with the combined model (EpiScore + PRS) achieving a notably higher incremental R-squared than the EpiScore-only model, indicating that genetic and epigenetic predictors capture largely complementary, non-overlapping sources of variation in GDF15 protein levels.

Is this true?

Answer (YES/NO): YES